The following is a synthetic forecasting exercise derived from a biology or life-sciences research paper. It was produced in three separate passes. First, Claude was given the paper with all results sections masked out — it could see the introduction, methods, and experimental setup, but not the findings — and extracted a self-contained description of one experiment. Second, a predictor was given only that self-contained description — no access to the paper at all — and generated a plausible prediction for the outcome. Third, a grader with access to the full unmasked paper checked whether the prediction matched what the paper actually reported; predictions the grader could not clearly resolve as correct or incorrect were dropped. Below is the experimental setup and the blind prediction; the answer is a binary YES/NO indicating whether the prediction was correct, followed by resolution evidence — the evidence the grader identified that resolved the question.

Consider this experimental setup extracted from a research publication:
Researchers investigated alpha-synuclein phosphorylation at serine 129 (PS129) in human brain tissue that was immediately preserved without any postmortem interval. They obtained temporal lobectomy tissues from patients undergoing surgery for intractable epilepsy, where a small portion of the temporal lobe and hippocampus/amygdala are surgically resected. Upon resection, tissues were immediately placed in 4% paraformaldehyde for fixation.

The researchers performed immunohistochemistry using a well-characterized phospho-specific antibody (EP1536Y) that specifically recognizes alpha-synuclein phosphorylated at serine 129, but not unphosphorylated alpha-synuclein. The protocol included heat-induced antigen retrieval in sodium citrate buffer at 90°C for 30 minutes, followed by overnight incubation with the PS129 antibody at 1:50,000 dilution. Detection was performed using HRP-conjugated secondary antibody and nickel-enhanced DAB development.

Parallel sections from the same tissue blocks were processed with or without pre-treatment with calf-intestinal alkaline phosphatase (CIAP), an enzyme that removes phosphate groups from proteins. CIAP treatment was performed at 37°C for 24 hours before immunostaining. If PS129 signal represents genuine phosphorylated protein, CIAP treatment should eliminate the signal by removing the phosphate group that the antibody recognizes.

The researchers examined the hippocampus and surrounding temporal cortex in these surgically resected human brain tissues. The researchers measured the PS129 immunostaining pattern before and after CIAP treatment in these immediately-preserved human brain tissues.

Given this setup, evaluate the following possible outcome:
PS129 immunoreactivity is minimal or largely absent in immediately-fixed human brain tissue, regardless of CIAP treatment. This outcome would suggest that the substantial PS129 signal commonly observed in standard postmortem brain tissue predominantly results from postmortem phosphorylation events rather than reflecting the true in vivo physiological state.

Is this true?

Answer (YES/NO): NO